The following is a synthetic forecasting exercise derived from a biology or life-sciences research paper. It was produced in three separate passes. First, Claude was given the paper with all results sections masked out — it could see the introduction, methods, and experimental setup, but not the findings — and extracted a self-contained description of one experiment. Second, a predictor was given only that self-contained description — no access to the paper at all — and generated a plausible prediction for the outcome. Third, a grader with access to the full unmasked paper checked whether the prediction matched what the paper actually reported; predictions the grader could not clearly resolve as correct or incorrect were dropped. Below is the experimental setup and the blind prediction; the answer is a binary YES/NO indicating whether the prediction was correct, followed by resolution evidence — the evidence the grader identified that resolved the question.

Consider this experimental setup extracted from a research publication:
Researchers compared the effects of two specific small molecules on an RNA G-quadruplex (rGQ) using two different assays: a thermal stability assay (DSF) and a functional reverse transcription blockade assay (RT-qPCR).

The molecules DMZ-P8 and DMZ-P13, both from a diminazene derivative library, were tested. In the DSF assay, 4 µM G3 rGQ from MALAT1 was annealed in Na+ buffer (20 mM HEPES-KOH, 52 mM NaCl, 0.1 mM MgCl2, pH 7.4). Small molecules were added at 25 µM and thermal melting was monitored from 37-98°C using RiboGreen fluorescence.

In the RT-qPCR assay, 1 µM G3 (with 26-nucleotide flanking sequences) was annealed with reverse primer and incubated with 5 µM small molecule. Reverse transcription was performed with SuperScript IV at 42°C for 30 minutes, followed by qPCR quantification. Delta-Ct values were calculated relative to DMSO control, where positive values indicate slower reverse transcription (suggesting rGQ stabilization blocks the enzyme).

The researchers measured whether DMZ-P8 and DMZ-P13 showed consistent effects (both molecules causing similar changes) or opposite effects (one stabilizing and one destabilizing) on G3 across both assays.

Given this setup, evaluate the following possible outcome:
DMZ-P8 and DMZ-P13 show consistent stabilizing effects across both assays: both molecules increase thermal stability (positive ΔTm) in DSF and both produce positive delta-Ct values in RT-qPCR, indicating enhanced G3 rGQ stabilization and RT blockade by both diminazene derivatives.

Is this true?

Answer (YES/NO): NO